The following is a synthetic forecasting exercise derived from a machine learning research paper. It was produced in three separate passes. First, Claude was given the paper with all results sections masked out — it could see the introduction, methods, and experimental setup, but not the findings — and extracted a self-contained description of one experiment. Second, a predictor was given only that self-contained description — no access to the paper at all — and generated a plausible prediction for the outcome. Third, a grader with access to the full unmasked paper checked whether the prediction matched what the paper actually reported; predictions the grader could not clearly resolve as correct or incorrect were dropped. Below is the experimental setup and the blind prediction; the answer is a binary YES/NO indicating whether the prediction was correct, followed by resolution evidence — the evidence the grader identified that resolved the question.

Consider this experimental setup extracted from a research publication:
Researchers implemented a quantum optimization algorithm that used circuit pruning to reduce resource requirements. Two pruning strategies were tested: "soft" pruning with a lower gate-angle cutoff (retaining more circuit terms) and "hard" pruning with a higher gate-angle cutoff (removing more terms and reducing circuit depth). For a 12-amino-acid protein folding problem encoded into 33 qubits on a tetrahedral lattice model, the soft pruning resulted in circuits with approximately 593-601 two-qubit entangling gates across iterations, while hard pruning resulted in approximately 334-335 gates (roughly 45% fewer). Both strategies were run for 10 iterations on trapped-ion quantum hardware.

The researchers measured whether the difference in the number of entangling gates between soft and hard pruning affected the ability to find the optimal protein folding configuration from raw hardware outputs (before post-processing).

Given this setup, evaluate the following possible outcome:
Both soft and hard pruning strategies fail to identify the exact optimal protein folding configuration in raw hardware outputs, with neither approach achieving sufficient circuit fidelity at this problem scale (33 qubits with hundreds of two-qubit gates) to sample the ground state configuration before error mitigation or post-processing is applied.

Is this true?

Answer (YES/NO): YES